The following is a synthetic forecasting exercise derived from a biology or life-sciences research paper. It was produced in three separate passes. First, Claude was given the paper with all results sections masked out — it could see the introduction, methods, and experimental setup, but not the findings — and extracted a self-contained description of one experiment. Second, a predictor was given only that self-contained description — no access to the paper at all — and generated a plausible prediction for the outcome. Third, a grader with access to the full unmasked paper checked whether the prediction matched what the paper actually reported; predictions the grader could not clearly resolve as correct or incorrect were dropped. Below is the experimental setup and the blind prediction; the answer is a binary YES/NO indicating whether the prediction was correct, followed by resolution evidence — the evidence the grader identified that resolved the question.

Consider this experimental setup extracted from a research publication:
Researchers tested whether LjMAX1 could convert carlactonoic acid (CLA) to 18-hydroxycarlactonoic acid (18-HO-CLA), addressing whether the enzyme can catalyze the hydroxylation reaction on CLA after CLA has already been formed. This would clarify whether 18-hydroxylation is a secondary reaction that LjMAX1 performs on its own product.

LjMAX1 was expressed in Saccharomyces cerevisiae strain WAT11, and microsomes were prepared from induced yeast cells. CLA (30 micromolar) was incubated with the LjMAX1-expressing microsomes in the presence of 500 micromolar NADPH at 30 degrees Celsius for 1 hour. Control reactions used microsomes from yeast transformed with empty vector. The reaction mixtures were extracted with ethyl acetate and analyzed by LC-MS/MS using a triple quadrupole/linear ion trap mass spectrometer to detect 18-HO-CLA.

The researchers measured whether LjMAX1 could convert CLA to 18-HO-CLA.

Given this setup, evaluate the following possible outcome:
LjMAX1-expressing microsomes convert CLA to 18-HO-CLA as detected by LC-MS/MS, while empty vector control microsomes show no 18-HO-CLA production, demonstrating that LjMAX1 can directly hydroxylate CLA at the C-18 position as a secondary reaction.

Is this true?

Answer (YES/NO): YES